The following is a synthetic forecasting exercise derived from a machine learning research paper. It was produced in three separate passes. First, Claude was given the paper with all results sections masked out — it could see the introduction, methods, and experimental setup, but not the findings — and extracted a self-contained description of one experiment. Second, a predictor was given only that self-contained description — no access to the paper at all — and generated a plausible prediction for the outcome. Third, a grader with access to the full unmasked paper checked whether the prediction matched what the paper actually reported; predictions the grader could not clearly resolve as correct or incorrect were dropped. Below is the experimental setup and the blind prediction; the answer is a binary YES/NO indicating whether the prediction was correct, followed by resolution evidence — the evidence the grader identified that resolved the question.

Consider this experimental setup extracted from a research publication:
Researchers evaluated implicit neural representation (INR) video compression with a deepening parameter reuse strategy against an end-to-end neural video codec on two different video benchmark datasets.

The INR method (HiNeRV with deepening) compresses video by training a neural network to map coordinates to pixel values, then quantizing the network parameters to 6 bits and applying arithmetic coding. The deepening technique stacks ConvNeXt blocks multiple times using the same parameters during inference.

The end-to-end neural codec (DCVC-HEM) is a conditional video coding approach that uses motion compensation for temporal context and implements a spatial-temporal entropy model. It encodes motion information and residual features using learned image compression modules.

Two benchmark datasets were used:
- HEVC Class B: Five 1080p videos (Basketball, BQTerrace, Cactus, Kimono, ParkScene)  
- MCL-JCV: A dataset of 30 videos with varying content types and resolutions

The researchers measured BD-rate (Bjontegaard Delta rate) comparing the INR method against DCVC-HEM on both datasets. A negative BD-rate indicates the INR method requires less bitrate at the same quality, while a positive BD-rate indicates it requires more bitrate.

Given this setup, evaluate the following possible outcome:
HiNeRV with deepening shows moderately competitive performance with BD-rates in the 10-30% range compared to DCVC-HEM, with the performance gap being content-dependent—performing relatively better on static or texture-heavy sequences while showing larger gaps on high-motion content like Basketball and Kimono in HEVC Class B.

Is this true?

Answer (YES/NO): NO